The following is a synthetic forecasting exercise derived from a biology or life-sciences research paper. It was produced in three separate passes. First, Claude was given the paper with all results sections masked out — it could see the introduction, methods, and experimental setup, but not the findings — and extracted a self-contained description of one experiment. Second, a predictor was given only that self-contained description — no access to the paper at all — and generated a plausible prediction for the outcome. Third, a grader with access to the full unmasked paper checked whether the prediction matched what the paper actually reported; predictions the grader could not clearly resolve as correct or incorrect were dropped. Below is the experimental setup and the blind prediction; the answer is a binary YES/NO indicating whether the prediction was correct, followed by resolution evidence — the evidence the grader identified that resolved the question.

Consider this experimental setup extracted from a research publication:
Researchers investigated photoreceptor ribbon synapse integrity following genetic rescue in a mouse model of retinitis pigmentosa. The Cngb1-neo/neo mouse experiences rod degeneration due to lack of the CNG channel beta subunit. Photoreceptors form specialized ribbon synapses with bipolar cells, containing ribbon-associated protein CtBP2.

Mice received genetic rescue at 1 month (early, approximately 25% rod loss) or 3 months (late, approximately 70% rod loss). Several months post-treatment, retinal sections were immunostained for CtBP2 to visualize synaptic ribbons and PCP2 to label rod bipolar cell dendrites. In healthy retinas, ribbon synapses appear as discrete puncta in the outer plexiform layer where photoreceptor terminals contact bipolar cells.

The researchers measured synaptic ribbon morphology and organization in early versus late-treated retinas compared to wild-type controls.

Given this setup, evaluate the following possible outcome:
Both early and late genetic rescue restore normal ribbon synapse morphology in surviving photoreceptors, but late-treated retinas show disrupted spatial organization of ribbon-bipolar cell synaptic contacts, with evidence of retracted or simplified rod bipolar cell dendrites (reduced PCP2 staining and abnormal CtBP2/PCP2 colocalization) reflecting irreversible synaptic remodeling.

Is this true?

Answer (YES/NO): NO